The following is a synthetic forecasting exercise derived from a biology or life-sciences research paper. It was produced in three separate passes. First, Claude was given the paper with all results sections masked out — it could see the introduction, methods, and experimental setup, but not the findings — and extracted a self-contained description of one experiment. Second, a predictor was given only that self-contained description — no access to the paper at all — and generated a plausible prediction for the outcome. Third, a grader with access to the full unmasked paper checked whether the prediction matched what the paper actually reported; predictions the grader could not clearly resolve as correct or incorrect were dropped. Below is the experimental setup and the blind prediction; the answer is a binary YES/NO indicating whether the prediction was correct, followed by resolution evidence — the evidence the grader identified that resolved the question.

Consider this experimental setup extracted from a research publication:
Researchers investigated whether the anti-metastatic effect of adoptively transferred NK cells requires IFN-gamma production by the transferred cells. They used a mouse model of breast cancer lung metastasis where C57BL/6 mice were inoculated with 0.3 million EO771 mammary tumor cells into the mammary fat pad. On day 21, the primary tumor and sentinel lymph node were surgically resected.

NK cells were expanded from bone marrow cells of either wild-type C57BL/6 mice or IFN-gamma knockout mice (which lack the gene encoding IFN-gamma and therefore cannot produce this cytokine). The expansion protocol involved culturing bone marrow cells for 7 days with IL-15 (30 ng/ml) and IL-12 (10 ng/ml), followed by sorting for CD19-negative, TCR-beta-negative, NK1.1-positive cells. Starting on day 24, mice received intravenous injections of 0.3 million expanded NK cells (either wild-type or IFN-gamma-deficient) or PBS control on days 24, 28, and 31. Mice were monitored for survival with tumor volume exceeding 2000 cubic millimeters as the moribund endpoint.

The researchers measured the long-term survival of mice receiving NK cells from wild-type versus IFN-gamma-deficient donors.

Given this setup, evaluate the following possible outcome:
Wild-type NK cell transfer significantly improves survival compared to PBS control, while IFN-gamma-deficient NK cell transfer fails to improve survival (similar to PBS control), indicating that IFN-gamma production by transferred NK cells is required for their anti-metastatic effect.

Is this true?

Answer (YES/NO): NO